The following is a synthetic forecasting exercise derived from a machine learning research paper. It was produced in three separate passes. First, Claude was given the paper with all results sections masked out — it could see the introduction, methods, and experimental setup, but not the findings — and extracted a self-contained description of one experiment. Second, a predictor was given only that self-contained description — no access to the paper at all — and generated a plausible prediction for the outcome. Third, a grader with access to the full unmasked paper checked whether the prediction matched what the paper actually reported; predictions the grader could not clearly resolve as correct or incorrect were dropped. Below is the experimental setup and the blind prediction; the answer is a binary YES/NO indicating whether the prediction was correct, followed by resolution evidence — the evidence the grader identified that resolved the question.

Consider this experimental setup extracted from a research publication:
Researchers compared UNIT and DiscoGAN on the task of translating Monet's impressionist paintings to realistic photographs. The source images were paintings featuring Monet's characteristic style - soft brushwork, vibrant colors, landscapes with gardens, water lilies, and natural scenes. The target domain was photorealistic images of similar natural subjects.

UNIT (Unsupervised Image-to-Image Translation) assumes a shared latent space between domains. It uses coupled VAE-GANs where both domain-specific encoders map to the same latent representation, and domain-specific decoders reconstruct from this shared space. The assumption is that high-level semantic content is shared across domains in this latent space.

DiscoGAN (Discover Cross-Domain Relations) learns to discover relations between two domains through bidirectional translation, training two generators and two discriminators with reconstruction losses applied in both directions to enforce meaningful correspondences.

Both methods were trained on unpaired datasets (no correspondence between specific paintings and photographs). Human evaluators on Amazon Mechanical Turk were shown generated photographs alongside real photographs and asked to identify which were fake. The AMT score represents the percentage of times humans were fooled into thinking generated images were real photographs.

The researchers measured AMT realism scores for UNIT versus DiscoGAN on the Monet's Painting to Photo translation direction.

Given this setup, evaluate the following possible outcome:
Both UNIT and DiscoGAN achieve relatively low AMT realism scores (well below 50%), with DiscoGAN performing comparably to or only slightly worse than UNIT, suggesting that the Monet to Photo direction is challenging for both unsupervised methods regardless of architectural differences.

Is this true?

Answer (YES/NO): NO